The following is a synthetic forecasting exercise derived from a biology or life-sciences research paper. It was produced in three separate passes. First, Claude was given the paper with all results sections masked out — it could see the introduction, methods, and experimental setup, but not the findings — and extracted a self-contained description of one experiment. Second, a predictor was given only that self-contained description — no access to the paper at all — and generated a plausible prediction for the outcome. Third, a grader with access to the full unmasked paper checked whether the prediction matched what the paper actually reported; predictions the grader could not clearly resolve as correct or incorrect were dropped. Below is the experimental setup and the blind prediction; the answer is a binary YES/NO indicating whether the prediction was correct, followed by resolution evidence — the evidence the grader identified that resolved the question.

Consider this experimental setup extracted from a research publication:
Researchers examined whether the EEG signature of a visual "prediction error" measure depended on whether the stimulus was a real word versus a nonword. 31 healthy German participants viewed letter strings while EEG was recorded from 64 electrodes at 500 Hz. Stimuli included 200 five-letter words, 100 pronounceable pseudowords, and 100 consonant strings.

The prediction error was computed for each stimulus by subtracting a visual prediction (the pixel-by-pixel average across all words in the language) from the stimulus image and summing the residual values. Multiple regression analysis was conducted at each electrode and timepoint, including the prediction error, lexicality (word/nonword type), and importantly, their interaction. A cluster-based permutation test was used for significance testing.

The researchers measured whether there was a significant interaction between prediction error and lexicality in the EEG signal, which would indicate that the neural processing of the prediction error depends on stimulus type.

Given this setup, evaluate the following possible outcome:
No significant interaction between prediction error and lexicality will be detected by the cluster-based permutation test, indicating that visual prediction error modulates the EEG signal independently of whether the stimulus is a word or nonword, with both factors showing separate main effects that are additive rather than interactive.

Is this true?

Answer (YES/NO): NO